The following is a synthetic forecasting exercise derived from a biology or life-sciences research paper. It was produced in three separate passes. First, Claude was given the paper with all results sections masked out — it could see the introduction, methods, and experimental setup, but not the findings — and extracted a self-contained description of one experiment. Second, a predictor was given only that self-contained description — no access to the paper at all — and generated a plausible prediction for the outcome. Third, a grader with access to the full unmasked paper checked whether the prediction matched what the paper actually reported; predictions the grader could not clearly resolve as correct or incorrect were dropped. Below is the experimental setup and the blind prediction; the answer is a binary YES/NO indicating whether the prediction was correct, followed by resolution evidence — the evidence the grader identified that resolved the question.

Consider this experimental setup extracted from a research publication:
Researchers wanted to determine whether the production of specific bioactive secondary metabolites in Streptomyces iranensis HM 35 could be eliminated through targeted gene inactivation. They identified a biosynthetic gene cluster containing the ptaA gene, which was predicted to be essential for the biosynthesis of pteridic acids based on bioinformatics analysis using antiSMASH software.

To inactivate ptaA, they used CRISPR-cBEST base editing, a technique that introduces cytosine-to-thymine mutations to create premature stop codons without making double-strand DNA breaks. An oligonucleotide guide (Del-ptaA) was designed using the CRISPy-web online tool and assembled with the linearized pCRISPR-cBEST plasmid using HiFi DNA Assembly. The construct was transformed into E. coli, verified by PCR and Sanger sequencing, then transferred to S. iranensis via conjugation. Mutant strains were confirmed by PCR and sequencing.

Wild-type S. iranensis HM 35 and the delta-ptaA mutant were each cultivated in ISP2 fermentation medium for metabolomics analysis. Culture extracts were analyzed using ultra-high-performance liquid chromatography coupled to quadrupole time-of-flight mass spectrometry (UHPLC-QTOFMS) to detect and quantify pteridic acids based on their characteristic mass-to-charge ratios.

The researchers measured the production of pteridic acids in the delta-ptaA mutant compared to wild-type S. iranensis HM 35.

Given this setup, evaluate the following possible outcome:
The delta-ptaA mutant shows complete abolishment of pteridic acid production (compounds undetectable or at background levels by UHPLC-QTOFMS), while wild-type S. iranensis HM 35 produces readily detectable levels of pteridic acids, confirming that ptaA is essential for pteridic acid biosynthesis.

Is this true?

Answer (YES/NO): YES